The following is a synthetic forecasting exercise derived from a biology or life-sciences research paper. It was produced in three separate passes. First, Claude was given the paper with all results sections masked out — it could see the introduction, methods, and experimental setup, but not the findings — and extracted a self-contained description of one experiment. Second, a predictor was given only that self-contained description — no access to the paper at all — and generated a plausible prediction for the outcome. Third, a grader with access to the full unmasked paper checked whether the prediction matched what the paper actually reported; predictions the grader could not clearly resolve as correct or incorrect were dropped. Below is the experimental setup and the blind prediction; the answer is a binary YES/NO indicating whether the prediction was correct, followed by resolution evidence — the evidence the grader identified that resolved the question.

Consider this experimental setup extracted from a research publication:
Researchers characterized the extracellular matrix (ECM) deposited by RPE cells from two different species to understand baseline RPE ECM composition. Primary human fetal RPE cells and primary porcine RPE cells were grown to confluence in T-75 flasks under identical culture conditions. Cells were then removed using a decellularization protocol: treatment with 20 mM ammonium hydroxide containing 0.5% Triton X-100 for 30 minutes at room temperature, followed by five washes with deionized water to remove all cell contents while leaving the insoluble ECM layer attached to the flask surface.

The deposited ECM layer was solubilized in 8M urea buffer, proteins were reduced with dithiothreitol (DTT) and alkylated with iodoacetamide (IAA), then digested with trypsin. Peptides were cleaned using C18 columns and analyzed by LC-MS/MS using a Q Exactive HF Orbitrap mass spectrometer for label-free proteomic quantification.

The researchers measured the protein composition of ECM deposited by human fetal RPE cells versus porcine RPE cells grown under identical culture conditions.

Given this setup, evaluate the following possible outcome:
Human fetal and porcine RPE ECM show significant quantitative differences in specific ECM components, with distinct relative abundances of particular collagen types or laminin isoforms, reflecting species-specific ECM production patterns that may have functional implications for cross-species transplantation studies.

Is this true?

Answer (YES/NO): NO